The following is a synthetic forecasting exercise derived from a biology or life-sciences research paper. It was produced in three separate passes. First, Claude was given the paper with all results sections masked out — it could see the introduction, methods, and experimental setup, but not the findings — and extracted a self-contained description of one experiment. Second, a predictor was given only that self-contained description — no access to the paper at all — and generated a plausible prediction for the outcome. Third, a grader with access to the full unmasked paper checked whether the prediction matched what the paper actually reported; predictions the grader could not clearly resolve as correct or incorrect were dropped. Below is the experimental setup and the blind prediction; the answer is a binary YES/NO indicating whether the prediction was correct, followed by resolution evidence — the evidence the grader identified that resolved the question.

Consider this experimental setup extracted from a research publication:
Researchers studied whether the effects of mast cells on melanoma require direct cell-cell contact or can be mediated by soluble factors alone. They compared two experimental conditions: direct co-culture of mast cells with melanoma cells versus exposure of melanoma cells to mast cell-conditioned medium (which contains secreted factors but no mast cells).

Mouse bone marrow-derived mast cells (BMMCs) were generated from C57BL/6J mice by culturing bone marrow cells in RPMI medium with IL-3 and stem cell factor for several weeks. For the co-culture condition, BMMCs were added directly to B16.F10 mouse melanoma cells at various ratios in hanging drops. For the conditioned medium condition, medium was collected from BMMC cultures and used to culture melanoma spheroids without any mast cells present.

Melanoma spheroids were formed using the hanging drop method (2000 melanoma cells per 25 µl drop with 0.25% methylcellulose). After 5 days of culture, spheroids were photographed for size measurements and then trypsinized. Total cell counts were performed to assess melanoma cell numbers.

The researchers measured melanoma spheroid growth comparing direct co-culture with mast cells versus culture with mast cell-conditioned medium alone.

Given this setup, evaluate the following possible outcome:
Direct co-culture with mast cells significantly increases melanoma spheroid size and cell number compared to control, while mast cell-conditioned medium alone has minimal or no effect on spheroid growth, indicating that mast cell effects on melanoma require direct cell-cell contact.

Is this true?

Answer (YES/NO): NO